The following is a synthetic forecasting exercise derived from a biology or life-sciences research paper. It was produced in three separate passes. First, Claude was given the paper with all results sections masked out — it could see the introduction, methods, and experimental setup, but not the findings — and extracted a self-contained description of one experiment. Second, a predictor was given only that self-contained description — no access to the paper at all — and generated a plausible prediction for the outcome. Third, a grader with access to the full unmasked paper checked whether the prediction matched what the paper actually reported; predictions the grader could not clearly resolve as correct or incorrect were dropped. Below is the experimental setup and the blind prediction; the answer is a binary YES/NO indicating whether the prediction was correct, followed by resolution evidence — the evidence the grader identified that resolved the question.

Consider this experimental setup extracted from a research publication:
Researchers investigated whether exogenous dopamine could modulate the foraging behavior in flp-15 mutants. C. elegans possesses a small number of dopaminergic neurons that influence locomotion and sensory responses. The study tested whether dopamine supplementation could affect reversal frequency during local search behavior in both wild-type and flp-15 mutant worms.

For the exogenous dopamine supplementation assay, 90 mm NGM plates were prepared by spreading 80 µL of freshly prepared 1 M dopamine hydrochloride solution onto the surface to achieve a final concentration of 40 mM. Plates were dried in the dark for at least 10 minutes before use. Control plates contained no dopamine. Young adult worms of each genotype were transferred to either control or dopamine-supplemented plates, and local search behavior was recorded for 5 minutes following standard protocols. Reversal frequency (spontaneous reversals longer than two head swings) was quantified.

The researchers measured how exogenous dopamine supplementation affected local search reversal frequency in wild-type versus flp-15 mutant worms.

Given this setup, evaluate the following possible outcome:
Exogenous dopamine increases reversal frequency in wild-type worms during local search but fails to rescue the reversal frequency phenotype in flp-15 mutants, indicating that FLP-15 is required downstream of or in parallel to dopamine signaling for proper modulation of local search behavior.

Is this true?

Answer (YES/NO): NO